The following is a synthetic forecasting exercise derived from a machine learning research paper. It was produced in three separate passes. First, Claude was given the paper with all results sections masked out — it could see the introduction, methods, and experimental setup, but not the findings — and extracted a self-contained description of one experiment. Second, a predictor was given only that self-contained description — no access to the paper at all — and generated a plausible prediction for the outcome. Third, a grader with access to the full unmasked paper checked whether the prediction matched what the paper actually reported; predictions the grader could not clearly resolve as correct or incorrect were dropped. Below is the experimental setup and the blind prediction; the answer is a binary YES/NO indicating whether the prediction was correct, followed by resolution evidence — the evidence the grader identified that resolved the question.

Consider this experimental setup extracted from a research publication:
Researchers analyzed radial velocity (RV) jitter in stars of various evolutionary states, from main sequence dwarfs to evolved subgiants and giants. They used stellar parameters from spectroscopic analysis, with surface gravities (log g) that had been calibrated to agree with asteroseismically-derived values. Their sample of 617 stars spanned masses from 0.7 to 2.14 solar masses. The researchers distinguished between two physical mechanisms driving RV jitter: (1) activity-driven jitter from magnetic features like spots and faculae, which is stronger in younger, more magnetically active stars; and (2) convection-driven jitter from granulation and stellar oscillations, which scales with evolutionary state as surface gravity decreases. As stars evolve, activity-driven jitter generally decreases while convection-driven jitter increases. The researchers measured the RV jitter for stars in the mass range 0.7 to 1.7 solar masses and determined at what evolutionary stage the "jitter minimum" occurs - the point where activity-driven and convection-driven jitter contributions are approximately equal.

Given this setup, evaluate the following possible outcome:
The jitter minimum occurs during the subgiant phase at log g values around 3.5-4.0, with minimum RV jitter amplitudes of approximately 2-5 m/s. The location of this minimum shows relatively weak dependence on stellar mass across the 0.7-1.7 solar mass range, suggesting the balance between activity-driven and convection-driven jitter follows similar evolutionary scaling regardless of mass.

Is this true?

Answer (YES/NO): NO